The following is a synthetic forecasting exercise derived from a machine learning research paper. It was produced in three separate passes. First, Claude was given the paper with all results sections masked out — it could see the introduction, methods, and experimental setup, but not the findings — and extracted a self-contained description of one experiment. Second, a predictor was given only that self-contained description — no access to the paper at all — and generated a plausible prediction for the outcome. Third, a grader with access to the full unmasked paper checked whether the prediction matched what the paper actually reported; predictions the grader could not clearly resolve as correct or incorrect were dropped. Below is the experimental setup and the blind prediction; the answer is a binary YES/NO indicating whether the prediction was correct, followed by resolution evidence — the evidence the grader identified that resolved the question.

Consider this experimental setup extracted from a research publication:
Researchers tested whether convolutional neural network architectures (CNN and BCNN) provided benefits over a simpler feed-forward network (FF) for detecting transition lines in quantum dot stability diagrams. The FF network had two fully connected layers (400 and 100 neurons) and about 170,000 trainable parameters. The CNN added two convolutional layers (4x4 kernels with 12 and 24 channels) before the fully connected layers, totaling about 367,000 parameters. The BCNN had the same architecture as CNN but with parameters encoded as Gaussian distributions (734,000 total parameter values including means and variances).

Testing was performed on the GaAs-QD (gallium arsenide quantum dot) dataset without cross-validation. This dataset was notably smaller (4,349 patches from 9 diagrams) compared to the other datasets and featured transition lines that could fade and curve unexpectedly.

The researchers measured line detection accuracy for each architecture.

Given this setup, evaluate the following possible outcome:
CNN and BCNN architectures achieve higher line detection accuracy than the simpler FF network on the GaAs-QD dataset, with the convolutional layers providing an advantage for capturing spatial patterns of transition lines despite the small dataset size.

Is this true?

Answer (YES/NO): YES